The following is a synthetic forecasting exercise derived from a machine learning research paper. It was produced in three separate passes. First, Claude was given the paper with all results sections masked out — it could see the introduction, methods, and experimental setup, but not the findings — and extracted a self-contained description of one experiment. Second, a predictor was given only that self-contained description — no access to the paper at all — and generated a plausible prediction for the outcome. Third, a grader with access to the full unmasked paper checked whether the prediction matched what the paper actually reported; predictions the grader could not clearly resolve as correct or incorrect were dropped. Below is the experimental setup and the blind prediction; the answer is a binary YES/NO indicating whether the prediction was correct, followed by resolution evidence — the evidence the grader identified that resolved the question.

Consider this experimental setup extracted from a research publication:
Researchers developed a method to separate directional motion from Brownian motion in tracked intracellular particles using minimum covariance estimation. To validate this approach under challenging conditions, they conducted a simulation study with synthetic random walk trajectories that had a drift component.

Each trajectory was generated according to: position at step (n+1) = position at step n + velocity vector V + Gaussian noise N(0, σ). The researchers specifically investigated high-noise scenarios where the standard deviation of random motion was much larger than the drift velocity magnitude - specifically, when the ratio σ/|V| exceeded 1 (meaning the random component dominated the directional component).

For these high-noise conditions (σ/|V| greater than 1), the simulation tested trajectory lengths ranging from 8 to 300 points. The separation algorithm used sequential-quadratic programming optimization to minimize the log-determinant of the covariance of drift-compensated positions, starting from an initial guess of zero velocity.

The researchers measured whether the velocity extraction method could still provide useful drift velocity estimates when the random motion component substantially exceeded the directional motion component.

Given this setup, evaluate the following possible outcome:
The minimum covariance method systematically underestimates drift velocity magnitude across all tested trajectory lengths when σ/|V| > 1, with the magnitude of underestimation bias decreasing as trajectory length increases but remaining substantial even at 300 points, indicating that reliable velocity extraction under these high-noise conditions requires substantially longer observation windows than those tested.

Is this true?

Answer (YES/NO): NO